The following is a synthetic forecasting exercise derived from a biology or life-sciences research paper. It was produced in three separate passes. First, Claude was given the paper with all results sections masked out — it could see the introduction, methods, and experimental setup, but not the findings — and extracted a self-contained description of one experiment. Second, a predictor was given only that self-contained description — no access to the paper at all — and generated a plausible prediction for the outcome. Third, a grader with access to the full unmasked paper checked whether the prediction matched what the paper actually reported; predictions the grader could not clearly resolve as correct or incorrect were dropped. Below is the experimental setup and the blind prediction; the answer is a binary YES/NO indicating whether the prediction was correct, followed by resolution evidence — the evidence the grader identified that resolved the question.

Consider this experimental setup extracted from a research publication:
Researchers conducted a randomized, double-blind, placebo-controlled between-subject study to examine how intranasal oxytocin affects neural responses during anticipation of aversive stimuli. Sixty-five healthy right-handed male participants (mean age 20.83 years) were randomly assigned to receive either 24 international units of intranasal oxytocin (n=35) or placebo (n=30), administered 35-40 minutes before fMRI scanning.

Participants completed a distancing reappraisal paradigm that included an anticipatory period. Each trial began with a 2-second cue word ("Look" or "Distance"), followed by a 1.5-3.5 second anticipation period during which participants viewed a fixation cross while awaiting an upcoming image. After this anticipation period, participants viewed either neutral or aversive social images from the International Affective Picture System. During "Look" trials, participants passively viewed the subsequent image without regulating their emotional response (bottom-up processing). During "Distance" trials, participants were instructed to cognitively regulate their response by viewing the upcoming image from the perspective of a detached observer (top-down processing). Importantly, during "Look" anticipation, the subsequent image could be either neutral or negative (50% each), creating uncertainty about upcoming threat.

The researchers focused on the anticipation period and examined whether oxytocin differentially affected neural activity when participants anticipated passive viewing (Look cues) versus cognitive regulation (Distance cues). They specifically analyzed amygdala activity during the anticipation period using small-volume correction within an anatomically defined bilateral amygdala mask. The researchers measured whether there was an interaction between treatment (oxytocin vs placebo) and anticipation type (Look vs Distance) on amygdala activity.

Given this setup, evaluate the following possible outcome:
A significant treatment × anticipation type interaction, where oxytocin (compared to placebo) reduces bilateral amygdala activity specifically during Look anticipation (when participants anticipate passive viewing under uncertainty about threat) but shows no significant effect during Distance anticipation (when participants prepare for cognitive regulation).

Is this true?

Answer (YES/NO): NO